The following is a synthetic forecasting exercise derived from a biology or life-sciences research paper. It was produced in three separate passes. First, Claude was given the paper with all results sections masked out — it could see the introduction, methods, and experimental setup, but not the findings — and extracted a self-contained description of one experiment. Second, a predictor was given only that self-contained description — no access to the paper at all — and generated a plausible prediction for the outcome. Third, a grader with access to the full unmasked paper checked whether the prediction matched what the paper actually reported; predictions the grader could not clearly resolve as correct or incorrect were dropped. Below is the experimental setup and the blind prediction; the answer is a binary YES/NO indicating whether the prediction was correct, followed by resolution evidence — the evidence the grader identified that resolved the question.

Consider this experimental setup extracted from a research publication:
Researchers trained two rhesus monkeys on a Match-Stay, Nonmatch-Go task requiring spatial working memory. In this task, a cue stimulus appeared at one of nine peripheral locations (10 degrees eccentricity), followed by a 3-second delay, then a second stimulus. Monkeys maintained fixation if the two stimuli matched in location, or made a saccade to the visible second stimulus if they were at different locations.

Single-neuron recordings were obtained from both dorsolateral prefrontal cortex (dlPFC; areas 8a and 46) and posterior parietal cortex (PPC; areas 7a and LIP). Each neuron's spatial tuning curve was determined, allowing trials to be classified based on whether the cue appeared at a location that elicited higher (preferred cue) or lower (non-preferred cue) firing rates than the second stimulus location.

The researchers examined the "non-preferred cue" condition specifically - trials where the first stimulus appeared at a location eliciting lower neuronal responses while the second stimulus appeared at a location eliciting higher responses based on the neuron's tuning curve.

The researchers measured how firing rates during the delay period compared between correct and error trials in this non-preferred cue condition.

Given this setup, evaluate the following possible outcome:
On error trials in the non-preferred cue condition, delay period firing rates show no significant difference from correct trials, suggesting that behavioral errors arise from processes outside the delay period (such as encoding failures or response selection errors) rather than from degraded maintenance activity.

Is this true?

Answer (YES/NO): NO